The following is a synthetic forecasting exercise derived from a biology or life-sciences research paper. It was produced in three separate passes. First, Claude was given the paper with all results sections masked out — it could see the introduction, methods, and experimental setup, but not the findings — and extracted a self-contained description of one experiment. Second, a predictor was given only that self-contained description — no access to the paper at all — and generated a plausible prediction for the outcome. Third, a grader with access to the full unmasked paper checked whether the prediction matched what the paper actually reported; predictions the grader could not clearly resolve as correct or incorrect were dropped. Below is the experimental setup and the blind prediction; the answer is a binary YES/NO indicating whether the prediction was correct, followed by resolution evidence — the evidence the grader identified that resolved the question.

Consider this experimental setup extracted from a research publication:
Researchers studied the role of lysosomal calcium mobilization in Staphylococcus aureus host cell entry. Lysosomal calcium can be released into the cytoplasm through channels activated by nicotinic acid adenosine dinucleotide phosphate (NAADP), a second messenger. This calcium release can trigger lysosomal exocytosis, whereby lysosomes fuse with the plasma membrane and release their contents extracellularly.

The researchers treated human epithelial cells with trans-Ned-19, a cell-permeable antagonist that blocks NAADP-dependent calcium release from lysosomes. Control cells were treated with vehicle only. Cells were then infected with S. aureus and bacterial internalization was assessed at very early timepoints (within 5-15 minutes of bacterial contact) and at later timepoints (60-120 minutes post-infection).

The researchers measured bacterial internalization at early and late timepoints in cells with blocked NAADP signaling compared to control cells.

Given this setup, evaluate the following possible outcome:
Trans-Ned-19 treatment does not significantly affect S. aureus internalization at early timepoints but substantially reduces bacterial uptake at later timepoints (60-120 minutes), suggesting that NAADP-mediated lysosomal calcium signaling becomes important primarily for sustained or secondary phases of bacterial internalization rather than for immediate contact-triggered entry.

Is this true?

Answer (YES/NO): NO